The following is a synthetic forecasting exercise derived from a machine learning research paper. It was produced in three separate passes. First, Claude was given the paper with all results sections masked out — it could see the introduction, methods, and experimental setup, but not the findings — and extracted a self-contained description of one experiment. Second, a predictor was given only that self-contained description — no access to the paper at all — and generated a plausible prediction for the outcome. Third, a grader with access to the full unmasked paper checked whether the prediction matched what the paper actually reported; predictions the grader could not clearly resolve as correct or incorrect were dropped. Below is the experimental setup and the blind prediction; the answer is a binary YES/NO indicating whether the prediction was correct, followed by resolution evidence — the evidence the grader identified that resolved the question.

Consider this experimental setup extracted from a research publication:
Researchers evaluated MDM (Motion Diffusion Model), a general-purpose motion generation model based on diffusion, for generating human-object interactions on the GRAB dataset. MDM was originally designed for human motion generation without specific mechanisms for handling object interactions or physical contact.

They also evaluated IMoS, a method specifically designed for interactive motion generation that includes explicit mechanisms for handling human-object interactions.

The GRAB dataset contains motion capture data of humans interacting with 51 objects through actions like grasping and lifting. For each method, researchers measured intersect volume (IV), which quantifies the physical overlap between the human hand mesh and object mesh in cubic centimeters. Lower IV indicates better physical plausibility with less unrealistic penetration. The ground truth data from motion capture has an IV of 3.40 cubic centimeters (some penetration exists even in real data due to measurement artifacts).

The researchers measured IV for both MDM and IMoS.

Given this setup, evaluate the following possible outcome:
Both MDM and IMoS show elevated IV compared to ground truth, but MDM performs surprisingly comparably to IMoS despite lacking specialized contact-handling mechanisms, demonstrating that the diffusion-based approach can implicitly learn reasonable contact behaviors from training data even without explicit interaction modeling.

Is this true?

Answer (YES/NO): NO